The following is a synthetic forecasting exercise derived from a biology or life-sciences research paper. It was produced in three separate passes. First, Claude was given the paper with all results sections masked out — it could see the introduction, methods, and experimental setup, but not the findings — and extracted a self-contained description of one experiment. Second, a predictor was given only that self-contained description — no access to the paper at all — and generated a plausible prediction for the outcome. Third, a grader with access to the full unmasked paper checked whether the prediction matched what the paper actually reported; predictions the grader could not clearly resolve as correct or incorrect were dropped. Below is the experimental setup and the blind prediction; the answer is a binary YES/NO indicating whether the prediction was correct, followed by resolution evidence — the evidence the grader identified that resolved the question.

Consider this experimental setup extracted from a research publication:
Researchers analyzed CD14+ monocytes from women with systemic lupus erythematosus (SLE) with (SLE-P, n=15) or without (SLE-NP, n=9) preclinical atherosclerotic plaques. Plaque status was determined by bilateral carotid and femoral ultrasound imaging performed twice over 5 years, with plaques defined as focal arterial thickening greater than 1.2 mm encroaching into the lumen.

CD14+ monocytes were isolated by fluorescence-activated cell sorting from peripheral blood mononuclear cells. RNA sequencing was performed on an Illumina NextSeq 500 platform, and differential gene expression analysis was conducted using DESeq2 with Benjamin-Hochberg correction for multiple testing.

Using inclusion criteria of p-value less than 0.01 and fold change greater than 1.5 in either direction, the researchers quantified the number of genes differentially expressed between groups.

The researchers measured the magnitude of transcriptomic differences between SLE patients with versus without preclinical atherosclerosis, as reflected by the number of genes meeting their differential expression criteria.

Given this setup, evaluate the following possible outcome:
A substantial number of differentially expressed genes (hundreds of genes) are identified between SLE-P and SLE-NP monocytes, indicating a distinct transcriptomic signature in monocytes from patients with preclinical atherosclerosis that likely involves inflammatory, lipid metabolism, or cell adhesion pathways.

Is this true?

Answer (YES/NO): YES